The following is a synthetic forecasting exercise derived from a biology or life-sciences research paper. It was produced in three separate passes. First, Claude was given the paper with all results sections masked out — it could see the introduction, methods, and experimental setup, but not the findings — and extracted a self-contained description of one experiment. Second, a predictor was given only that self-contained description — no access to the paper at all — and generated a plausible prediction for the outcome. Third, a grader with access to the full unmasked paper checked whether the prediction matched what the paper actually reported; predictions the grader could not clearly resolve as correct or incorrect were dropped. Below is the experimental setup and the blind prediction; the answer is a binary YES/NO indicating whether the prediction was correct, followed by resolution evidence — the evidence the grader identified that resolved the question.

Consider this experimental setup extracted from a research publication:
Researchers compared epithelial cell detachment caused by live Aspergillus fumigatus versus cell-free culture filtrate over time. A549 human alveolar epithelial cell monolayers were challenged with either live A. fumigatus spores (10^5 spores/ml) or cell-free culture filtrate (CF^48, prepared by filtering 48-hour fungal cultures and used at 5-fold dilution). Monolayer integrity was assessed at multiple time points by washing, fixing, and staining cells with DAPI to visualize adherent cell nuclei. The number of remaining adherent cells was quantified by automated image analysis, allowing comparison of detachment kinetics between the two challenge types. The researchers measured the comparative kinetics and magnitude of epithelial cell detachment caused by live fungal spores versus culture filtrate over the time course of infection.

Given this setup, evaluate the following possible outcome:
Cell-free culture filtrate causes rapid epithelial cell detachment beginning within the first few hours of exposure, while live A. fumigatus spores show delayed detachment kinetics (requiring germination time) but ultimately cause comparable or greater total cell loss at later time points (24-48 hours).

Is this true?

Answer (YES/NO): NO